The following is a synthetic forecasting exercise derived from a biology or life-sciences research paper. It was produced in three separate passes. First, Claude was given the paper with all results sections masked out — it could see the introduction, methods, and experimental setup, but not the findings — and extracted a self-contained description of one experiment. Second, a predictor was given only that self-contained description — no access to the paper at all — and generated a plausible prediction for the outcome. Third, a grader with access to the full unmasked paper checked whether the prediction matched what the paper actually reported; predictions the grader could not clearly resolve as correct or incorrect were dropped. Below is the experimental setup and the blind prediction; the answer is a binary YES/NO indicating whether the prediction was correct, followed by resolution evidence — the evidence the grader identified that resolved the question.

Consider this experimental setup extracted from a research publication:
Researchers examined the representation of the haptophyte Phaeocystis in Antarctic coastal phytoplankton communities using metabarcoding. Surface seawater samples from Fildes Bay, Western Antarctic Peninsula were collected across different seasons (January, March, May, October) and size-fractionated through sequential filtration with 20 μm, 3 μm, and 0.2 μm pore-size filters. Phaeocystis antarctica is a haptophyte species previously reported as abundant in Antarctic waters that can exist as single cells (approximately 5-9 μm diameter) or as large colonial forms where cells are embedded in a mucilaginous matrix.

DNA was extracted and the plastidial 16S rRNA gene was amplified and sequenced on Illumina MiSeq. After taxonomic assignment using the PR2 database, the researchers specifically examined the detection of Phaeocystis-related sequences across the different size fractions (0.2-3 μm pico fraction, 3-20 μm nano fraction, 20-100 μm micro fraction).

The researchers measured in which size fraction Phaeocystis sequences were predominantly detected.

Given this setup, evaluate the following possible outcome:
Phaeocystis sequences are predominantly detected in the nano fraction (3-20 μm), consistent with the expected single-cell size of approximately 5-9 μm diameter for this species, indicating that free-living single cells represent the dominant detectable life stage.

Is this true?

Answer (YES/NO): NO